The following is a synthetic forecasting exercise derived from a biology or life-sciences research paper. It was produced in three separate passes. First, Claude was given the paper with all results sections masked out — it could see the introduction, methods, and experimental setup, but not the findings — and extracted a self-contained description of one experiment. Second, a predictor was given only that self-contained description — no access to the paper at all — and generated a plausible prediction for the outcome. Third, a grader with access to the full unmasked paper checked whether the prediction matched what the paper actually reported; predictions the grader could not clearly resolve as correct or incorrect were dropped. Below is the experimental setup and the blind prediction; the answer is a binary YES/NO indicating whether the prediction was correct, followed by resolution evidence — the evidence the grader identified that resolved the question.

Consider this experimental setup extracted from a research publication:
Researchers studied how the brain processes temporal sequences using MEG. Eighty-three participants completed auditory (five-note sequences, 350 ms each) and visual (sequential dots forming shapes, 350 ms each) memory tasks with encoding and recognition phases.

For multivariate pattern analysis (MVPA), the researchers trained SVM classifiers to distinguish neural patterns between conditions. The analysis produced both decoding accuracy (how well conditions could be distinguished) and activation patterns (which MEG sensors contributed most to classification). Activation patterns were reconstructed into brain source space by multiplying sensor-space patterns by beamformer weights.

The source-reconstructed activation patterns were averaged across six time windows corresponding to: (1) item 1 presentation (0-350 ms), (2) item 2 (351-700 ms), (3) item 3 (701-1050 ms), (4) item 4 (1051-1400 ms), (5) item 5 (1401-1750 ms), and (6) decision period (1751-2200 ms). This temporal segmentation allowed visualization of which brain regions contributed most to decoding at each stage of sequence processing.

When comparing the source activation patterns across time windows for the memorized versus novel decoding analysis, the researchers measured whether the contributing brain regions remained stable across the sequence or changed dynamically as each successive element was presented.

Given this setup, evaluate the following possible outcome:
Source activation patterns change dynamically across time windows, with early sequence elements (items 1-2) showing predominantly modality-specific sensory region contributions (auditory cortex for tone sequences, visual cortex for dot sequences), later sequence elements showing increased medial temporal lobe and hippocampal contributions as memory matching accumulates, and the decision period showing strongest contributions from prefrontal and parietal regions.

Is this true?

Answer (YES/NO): NO